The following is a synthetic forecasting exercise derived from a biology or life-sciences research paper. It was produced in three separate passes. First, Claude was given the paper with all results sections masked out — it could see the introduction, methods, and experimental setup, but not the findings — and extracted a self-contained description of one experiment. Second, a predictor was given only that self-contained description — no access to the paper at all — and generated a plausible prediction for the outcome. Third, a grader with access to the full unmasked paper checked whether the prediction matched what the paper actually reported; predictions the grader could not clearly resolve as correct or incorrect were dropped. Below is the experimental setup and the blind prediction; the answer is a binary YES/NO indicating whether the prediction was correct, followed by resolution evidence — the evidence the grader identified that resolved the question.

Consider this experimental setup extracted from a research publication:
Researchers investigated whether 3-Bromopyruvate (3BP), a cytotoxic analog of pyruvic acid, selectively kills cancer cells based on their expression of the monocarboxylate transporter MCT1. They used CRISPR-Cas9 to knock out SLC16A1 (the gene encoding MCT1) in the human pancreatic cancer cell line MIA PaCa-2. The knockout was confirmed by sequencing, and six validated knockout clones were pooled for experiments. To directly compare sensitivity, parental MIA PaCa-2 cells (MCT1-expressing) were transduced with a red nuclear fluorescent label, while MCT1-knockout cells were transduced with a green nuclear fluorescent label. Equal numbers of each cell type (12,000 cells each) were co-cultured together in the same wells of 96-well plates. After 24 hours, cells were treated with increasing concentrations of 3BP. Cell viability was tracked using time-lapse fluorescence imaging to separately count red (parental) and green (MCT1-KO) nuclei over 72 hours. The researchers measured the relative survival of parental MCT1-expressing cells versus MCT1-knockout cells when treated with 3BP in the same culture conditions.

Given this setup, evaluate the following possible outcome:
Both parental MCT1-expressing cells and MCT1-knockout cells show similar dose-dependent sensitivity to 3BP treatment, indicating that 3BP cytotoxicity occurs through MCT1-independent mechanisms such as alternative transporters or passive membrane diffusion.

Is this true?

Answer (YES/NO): NO